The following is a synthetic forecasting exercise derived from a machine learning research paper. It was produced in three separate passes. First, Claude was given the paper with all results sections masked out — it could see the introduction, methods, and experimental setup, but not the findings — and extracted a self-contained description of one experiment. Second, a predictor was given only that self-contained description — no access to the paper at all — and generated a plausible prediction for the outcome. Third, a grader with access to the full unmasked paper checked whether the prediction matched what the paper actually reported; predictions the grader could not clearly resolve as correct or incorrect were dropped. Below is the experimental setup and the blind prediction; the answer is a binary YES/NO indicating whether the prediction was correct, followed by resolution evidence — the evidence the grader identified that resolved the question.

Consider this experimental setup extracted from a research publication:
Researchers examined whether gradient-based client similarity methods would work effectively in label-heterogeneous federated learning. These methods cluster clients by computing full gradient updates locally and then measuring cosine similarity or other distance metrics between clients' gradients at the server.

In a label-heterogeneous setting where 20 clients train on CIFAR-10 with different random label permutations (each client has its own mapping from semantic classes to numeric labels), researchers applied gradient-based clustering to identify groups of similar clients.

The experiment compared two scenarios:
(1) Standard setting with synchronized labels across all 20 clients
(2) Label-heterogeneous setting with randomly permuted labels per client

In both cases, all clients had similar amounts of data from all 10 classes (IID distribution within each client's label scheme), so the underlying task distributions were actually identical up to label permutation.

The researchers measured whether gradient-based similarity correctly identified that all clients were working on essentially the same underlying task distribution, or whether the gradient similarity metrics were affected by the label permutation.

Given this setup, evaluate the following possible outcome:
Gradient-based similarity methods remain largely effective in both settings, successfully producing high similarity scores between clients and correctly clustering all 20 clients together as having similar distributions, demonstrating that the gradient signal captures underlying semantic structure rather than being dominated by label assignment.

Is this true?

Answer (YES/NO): NO